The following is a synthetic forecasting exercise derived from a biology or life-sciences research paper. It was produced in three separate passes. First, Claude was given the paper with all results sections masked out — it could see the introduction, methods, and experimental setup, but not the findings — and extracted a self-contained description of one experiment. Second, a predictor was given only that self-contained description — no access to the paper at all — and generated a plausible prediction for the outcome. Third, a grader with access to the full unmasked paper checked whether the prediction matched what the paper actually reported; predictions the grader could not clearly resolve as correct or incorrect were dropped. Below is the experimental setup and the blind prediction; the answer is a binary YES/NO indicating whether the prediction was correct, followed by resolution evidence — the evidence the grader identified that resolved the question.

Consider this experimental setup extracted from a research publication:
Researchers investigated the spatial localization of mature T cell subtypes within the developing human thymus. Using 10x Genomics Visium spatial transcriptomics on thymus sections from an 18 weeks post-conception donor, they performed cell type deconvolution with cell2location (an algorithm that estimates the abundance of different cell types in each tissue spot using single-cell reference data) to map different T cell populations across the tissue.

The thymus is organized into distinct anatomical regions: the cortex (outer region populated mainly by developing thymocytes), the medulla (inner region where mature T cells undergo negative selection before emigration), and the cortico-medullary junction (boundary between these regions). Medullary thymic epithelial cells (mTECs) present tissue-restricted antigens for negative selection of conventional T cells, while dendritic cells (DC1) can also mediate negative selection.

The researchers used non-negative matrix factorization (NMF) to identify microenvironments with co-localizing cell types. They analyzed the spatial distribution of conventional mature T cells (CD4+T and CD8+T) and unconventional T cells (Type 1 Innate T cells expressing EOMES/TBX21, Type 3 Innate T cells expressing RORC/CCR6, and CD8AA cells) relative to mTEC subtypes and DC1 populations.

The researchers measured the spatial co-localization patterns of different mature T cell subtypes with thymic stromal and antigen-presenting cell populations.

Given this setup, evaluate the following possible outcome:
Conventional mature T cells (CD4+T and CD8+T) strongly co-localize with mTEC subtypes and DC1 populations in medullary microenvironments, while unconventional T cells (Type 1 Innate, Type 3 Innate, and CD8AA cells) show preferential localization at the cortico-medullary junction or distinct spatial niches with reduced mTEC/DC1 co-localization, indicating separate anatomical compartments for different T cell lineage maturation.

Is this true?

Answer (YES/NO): NO